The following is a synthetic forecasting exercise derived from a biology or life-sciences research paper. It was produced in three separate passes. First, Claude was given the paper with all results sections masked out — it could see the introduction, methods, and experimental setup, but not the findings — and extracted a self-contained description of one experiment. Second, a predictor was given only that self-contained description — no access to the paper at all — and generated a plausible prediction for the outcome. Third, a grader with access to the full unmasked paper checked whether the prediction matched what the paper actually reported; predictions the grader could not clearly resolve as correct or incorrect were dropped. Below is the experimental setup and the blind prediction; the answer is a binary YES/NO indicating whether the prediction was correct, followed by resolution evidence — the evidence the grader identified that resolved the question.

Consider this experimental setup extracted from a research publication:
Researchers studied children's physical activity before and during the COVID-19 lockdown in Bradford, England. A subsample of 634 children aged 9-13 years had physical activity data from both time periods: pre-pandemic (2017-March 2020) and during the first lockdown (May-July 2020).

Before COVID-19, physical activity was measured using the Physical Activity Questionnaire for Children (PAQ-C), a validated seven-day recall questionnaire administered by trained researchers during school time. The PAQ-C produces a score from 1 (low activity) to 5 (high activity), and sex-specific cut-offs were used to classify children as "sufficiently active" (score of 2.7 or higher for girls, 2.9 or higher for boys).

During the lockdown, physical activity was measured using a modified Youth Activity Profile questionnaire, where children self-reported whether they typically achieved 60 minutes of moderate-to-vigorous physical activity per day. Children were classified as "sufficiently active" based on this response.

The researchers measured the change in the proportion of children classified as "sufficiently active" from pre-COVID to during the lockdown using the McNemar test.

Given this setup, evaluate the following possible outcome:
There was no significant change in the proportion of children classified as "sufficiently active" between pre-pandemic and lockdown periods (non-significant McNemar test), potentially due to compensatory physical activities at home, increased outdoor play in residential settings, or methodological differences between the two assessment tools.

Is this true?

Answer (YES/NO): NO